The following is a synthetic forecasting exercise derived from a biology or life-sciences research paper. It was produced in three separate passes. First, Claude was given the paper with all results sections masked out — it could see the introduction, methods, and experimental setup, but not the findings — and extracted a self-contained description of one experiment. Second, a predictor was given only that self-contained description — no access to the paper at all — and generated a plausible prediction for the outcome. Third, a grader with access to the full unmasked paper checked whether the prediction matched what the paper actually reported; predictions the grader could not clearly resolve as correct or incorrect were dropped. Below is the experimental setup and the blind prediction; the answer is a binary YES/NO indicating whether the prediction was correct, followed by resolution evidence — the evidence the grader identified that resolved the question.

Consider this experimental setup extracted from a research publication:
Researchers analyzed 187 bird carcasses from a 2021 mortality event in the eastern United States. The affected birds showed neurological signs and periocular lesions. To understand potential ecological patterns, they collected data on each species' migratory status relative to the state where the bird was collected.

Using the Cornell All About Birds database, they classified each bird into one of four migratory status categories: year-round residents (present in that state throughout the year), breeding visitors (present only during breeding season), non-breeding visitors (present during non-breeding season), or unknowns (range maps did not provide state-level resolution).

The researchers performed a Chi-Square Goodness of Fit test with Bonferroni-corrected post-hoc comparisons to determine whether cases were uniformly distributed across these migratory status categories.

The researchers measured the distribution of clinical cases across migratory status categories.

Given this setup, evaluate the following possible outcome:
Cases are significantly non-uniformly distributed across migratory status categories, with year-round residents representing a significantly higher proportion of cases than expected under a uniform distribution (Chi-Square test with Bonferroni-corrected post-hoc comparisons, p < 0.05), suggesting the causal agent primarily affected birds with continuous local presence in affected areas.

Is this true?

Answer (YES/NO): YES